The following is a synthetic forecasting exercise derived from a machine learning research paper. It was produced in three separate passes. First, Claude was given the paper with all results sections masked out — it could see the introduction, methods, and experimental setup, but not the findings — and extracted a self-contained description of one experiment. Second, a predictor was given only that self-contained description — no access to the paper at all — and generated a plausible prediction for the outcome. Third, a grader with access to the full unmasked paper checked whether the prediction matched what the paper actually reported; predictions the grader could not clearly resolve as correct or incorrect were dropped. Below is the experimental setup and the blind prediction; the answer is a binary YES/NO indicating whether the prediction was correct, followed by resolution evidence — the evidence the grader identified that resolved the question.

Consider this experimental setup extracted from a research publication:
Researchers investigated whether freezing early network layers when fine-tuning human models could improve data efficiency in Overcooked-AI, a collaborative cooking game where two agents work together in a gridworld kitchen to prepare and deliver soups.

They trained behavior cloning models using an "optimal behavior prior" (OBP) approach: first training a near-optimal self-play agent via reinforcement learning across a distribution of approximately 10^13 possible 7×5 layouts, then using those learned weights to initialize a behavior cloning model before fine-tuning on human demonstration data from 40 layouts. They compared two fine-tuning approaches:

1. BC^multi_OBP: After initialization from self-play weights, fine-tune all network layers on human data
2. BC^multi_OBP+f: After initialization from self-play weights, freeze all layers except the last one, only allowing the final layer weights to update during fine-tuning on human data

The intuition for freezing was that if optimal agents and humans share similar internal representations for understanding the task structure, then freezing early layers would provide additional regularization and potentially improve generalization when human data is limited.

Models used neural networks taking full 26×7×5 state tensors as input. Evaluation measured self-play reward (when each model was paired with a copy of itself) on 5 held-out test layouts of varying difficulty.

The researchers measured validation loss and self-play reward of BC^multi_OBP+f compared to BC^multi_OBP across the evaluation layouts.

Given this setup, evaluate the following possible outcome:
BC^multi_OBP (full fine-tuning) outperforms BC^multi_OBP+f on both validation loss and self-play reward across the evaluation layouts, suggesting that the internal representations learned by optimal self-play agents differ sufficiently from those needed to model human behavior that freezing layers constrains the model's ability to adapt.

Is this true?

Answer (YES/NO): NO